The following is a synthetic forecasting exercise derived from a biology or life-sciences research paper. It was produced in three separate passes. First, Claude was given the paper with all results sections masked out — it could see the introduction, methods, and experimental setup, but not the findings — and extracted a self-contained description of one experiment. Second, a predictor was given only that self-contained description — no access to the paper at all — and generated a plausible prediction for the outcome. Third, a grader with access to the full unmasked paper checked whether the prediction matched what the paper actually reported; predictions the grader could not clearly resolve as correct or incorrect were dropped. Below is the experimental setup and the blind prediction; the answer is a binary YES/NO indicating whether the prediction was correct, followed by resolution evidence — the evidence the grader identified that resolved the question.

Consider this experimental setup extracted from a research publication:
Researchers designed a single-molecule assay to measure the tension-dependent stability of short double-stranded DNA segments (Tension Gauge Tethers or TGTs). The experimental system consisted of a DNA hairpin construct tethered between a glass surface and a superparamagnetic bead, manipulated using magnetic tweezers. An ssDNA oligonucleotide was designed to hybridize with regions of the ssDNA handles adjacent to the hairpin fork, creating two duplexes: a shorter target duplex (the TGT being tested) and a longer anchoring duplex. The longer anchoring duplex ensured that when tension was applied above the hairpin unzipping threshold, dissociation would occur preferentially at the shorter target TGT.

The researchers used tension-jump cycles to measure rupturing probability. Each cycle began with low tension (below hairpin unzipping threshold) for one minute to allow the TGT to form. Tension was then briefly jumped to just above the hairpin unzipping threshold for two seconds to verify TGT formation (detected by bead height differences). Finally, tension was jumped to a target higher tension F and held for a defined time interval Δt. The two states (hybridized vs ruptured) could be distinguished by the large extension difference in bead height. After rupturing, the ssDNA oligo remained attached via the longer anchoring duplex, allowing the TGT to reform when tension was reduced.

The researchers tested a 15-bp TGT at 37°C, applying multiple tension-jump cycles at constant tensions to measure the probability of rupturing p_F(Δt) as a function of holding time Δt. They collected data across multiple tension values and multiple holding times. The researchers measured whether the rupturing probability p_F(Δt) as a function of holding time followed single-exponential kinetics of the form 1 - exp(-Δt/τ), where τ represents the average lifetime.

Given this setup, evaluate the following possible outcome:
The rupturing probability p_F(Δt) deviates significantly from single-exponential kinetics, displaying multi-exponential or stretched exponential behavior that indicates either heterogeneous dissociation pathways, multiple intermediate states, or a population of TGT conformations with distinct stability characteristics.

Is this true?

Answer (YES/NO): NO